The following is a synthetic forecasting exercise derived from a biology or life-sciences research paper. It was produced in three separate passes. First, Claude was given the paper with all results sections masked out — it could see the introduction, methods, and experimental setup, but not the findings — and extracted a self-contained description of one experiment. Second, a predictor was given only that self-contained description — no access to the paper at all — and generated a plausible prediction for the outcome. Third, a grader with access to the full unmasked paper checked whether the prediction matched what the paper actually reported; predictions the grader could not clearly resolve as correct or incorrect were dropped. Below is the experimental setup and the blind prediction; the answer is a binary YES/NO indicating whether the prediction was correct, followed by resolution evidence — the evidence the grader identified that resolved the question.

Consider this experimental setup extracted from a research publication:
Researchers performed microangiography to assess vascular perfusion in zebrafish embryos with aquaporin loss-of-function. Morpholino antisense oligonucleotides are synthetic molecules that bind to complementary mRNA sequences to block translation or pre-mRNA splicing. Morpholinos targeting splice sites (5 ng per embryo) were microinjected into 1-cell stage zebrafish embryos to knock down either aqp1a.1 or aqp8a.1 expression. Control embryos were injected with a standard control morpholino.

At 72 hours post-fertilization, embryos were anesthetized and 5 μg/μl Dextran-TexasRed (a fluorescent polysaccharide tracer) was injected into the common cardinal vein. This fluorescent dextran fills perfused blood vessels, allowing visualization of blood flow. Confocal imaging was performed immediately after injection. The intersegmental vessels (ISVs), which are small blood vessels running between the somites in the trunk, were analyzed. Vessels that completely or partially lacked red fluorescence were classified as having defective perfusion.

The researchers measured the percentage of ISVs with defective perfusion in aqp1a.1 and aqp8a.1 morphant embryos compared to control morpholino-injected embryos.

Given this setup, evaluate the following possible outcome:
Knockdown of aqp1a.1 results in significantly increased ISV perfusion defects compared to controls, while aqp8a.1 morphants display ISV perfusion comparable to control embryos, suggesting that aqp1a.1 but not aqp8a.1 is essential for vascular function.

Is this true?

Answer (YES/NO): NO